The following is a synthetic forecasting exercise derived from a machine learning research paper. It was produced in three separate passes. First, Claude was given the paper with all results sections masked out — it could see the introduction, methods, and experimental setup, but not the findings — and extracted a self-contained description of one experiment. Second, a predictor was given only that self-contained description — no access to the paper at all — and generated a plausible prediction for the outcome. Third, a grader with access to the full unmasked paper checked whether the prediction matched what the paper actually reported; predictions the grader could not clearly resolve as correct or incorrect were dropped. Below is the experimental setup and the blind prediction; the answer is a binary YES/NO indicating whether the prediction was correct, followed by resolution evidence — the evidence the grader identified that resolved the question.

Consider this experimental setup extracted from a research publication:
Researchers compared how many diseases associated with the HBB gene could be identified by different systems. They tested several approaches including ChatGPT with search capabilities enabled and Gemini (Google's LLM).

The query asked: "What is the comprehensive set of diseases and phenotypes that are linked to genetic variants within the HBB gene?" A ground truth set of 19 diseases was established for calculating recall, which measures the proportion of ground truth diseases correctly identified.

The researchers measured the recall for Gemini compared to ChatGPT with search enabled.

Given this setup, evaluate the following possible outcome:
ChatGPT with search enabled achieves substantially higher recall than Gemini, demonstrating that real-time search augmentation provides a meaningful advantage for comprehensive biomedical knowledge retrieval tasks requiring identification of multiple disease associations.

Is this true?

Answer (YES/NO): NO